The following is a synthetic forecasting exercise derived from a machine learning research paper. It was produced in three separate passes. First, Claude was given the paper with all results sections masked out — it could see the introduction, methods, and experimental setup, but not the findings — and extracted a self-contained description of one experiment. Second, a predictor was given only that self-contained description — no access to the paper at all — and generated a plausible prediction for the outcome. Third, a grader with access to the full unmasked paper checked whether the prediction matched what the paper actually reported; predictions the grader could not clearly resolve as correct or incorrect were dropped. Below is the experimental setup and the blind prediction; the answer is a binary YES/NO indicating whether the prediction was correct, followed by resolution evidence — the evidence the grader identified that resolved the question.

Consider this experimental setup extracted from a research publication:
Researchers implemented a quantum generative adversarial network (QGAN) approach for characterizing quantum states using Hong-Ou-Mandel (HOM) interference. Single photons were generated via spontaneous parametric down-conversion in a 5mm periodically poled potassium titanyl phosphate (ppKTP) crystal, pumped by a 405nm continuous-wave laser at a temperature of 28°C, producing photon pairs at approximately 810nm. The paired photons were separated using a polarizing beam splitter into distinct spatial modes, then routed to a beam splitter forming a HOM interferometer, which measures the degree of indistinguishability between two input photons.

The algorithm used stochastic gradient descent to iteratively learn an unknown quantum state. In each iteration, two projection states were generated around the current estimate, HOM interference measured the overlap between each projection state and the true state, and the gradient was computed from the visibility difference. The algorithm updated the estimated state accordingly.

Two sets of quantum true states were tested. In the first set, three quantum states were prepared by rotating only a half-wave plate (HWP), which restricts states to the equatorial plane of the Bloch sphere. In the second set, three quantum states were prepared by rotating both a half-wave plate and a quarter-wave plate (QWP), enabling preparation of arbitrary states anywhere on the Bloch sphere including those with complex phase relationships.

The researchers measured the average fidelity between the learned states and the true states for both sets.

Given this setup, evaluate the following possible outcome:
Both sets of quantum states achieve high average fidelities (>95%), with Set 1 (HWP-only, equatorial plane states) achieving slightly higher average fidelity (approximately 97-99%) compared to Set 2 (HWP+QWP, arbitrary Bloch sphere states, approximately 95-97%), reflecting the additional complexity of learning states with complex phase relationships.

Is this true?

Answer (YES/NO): NO